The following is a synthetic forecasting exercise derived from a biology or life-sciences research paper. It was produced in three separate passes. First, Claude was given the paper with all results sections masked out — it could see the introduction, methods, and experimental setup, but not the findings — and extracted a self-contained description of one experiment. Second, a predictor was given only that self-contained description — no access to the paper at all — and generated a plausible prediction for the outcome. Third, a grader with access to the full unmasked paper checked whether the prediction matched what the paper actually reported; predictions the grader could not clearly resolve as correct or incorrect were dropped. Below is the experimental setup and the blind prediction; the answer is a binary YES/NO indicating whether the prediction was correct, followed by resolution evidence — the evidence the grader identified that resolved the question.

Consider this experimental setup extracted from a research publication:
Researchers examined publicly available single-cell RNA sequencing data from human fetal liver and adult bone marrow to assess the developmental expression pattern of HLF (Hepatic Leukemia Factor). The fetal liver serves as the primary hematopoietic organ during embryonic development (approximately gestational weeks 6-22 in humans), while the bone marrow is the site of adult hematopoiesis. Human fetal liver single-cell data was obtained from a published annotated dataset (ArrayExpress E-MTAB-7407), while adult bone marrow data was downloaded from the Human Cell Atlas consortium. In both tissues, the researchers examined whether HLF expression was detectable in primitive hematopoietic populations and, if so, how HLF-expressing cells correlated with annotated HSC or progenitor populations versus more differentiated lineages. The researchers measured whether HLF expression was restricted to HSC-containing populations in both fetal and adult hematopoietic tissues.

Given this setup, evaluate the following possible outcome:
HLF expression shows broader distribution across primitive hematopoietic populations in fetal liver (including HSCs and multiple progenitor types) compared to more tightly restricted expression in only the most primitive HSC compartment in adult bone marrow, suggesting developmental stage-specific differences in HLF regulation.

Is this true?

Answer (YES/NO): NO